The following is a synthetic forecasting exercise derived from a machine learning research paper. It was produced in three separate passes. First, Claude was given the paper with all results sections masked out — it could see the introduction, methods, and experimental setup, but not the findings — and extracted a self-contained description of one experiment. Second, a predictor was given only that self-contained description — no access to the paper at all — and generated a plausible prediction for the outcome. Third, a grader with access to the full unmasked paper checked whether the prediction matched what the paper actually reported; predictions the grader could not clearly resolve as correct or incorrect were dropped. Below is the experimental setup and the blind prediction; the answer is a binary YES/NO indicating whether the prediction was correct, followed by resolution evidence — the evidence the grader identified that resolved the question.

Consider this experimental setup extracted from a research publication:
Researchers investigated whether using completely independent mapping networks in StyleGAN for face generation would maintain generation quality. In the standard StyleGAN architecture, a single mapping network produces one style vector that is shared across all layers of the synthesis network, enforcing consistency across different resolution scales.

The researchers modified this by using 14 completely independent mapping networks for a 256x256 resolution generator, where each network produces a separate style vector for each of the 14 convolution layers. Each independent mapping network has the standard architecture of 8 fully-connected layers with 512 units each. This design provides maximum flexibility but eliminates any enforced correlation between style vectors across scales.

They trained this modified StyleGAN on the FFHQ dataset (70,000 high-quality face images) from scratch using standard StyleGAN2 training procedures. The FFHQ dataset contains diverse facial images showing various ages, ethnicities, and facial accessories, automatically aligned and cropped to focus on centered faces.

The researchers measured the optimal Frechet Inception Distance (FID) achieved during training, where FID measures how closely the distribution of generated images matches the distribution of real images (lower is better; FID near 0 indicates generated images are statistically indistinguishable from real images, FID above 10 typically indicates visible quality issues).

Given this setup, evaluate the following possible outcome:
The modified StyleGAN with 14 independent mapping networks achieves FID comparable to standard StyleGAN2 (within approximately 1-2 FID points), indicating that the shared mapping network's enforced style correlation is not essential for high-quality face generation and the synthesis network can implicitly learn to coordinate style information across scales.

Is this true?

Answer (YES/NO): NO